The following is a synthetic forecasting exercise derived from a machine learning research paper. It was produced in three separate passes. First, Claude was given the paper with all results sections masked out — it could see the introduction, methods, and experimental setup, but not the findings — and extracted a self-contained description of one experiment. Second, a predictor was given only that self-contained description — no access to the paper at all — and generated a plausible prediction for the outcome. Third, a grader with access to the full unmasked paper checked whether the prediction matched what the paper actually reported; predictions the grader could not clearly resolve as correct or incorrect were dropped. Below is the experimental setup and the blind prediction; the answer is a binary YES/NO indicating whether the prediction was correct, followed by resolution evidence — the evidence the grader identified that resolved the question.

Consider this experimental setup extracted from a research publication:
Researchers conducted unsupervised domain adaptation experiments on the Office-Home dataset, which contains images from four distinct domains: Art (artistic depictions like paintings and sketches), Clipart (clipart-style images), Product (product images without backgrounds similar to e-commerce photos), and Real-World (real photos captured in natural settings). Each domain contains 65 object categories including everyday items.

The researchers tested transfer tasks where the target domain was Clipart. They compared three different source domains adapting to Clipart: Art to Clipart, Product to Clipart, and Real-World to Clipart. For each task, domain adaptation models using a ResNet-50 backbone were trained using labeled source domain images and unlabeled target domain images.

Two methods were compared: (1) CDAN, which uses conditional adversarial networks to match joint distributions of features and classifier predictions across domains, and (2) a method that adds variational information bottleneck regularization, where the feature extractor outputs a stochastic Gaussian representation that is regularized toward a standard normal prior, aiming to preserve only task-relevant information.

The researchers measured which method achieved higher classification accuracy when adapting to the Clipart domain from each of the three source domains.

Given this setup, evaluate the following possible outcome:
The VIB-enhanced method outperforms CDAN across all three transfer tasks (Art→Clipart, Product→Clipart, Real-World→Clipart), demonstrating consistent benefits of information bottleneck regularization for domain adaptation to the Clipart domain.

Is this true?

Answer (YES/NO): NO